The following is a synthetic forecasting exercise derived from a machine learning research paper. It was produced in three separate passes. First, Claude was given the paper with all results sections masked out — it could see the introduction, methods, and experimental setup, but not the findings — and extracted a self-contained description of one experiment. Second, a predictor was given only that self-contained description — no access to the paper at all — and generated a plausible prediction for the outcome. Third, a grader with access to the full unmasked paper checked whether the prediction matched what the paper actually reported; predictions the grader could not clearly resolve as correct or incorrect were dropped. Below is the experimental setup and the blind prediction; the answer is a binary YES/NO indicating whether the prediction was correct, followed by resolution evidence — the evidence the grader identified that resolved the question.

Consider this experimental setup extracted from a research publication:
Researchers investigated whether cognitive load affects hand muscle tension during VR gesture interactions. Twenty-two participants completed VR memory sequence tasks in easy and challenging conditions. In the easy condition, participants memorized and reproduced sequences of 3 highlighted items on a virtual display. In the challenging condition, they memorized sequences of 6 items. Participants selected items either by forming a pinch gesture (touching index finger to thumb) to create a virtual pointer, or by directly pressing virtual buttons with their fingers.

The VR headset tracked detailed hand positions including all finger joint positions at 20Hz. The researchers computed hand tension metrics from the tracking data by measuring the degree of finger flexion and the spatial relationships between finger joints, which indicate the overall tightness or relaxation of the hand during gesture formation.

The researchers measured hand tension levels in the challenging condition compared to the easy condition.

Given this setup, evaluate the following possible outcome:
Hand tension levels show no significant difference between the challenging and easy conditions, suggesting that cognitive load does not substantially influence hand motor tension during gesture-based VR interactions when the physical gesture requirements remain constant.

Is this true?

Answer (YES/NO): NO